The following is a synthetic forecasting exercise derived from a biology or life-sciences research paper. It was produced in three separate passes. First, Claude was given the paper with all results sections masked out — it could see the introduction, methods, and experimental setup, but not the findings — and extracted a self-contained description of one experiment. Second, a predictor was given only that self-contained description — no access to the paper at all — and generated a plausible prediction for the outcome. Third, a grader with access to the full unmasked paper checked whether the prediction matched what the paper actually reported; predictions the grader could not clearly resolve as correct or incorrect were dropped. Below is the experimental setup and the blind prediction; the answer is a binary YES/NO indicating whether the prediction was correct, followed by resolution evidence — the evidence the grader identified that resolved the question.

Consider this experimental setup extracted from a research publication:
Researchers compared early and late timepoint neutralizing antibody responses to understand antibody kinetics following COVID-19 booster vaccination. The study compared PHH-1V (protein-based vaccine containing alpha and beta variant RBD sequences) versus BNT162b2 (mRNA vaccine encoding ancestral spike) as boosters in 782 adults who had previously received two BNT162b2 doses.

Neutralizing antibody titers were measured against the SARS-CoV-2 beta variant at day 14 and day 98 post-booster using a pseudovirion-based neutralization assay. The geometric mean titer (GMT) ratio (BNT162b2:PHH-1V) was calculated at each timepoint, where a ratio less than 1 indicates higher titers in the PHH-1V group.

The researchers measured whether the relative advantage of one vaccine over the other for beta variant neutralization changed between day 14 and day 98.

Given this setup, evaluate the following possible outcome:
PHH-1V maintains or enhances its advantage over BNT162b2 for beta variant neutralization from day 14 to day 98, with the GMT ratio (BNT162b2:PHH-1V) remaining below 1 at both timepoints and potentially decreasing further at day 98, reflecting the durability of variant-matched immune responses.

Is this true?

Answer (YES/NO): YES